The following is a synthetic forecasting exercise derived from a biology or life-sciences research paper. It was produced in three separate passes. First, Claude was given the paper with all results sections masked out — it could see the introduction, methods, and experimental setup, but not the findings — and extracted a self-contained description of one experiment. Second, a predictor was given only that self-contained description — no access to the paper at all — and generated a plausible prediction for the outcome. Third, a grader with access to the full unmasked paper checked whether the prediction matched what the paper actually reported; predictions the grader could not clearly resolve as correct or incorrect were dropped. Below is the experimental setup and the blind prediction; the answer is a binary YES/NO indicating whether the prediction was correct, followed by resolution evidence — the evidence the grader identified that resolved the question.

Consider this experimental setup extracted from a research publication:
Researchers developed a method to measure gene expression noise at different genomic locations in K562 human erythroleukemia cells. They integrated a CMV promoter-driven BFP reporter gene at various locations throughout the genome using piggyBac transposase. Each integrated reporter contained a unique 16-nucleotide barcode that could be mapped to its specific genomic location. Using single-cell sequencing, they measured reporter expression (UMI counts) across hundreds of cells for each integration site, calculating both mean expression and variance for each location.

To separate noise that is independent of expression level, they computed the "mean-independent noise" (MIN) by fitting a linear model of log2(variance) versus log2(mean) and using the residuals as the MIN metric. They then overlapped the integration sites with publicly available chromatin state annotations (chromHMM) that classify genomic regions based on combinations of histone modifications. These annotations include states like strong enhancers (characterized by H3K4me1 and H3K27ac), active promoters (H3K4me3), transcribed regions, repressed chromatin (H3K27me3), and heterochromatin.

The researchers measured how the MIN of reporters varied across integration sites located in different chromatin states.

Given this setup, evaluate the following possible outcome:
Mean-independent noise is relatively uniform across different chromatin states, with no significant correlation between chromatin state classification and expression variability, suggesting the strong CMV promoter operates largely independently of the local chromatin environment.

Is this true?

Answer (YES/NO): NO